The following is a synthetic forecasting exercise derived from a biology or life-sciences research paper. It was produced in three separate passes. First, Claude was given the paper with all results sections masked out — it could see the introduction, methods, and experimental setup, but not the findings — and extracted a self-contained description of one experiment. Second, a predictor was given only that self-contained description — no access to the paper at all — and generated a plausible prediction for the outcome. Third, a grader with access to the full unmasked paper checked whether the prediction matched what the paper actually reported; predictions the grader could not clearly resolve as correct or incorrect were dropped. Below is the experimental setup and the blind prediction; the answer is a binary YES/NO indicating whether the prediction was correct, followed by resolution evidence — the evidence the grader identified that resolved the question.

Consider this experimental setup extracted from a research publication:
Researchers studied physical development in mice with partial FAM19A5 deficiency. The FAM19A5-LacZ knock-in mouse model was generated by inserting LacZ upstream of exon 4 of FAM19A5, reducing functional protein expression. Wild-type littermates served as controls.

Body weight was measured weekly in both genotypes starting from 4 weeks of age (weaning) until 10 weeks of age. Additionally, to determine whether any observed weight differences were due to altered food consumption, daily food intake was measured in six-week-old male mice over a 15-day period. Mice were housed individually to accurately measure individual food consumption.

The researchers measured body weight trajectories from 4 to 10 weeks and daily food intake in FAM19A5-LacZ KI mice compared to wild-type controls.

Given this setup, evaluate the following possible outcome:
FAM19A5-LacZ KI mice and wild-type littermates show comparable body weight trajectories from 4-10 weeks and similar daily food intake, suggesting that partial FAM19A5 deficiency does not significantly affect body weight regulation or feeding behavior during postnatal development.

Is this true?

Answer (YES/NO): NO